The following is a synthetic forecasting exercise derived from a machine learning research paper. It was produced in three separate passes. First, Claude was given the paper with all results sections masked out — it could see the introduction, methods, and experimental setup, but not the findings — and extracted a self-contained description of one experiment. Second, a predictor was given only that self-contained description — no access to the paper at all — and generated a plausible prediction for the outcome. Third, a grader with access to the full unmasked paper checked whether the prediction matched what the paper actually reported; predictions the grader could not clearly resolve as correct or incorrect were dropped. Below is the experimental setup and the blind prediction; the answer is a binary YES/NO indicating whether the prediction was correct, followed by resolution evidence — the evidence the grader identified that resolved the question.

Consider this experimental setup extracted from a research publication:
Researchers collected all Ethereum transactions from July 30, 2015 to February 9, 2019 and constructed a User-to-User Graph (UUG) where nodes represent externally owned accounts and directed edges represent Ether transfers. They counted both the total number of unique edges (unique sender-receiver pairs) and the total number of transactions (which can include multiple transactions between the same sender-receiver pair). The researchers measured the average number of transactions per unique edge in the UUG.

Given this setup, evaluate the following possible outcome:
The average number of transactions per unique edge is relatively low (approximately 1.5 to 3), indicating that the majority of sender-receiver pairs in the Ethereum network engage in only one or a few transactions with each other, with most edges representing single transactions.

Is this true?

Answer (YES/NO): YES